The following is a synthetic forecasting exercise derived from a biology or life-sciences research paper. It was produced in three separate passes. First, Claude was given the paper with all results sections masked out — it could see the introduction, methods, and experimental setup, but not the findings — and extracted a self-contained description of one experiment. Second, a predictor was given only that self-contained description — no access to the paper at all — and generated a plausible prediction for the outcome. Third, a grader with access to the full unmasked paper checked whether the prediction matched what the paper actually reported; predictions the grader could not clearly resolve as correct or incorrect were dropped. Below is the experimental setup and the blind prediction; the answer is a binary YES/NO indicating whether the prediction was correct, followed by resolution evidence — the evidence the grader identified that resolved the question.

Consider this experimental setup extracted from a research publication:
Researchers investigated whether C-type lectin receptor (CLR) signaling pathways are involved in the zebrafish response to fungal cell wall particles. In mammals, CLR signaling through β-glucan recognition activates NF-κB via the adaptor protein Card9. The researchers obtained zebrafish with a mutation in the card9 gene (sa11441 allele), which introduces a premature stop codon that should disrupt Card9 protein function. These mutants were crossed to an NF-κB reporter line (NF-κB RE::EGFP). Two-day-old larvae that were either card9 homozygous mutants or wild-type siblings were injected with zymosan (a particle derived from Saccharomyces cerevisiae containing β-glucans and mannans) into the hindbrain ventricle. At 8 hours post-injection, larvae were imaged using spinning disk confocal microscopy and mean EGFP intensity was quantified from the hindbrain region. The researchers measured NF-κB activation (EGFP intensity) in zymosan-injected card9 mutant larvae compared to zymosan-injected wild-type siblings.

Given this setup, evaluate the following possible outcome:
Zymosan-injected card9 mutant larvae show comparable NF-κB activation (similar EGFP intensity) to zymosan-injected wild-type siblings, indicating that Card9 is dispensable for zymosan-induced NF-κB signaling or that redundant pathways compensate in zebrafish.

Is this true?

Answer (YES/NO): NO